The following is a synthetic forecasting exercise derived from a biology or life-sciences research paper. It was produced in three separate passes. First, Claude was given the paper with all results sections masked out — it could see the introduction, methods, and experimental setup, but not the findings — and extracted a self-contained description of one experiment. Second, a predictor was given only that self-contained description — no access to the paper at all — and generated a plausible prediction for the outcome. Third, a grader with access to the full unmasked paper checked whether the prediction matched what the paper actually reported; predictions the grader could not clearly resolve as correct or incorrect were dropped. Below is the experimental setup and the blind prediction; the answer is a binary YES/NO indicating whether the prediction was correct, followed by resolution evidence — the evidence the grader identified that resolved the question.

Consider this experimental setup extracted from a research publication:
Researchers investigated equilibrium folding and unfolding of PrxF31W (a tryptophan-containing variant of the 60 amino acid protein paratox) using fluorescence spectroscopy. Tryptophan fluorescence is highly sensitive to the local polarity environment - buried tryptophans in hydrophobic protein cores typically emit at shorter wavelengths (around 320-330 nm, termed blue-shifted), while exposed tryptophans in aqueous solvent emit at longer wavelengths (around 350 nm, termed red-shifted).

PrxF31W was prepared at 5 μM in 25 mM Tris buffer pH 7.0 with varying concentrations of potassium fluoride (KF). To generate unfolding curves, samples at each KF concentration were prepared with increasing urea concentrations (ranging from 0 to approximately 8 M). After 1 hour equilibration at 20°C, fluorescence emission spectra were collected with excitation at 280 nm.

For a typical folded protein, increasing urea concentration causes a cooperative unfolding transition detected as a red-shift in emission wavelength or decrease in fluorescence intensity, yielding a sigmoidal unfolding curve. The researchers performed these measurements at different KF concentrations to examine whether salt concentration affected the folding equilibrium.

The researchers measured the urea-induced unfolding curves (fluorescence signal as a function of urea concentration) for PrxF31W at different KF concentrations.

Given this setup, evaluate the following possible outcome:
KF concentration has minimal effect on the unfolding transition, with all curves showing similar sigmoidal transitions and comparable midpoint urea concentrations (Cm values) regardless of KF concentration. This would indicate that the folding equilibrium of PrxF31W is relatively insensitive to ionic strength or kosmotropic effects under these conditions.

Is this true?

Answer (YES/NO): NO